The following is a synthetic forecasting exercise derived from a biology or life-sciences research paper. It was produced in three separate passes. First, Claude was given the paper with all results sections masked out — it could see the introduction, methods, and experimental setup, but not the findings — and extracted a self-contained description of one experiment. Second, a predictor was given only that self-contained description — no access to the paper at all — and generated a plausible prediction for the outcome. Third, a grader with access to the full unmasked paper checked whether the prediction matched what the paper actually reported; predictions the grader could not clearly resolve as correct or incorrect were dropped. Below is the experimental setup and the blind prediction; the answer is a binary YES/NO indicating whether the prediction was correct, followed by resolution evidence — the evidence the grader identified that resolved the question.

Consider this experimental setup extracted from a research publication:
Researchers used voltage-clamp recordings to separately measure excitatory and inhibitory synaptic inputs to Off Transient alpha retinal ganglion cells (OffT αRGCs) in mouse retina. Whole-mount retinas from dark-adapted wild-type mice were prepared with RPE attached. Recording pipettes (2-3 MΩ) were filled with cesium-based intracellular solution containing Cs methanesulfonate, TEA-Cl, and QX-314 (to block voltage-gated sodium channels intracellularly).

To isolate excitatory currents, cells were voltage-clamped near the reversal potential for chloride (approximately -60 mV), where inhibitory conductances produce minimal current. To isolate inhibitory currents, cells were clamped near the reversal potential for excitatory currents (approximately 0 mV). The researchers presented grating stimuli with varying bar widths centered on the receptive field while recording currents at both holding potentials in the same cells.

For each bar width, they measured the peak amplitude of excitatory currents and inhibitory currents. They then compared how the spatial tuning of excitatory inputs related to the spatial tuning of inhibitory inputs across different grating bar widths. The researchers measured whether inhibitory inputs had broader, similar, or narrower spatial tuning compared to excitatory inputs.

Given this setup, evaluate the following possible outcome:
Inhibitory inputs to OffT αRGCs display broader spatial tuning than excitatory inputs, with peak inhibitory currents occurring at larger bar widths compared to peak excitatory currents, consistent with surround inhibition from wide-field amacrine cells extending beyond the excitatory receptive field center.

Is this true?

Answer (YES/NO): NO